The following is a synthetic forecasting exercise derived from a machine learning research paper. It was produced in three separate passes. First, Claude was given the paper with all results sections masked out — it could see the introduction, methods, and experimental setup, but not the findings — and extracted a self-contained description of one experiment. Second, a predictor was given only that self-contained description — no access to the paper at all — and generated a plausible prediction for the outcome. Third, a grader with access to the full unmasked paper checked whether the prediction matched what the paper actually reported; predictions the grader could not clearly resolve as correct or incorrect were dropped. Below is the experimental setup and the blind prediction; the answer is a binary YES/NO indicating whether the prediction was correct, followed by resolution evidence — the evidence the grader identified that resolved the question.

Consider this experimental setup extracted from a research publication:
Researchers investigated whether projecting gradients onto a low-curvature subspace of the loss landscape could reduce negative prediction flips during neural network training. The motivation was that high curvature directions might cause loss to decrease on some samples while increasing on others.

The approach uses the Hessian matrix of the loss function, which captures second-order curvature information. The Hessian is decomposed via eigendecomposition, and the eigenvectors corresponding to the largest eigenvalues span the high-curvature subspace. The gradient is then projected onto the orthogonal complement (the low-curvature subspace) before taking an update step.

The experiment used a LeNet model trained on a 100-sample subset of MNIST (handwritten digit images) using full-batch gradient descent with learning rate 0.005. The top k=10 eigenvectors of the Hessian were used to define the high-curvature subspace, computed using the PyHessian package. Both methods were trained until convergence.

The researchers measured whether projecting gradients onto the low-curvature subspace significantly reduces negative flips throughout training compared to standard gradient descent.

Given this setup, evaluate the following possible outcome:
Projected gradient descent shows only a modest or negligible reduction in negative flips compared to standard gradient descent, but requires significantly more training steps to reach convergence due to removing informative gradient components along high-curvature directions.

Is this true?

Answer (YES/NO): NO